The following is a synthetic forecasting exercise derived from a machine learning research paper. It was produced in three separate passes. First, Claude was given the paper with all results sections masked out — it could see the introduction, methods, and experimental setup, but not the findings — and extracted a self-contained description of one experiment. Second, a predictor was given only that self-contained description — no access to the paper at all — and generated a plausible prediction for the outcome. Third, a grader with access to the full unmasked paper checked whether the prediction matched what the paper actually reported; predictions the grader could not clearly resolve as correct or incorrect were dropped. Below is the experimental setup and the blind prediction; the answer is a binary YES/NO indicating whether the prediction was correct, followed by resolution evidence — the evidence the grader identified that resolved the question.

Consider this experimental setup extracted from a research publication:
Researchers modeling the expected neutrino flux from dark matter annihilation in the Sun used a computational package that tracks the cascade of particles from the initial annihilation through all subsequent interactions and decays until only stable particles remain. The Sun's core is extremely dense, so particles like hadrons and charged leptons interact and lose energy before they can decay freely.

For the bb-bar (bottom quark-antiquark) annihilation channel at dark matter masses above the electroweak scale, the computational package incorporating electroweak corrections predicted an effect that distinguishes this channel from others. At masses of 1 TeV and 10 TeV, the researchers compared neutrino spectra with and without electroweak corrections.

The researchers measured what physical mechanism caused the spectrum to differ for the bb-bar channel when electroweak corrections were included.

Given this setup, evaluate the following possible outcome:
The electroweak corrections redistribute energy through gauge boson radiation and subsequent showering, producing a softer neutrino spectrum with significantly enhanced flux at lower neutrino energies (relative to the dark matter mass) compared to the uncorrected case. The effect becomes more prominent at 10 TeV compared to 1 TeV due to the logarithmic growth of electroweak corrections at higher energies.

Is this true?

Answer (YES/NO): NO